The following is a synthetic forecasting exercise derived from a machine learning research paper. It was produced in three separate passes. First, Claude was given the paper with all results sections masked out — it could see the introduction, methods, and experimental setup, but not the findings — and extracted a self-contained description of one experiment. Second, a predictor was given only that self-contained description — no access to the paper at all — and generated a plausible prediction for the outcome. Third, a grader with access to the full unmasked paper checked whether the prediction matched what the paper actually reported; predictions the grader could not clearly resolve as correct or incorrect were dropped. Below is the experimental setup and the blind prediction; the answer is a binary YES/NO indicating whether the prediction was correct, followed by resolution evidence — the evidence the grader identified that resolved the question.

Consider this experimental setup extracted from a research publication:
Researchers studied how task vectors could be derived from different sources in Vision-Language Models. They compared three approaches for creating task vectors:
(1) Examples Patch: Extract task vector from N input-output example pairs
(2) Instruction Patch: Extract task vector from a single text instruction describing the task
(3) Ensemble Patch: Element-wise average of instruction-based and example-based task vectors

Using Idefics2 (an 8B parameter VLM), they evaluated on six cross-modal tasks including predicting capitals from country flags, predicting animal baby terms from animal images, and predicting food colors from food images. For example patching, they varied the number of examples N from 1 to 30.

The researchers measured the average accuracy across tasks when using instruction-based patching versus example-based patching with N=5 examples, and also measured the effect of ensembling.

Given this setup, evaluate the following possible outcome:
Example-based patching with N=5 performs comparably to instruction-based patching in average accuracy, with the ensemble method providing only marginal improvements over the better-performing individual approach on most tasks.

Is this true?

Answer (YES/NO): NO